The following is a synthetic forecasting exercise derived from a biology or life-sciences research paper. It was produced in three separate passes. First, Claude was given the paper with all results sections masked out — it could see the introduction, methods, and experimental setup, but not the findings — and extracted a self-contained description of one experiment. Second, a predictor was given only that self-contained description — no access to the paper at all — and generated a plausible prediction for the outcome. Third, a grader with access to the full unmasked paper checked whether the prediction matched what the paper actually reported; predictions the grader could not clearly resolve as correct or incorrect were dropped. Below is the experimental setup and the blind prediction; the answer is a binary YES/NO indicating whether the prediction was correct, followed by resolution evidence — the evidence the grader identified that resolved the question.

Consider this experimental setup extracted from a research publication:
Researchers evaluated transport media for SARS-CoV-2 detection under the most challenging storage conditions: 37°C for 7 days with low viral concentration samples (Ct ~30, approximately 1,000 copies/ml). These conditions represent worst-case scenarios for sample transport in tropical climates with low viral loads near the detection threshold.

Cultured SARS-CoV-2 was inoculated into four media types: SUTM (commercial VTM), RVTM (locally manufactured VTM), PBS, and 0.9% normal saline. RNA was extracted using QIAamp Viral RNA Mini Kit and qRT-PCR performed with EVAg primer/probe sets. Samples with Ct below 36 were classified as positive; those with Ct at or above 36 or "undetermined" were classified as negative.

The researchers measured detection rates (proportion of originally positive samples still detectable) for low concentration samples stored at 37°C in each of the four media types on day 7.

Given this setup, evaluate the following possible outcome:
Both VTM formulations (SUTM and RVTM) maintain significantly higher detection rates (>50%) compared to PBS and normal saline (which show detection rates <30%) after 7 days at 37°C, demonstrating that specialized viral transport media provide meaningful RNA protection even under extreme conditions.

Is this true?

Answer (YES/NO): NO